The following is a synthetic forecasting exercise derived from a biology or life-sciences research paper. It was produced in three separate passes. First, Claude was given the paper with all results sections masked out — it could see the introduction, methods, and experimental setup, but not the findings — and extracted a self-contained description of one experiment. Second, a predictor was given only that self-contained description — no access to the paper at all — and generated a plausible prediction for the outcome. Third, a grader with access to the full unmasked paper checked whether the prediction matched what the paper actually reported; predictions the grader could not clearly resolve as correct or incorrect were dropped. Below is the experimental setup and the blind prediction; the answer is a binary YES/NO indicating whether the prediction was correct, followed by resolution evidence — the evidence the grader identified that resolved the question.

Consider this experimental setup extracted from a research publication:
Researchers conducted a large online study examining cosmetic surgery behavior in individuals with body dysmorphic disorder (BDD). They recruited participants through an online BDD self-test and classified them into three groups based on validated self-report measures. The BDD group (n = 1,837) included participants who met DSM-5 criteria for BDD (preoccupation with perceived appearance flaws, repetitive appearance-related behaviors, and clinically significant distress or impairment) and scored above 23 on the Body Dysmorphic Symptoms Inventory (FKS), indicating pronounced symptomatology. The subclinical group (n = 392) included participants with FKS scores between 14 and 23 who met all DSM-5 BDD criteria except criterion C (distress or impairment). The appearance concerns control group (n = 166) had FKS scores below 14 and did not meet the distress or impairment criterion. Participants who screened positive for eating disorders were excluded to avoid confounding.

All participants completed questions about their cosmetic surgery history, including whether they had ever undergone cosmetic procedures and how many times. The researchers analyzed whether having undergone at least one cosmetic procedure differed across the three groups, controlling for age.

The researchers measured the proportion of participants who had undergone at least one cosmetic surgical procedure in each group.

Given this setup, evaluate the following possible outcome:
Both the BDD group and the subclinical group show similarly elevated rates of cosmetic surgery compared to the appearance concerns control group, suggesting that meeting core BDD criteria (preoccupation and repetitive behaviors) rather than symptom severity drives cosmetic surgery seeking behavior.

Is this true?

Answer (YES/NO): NO